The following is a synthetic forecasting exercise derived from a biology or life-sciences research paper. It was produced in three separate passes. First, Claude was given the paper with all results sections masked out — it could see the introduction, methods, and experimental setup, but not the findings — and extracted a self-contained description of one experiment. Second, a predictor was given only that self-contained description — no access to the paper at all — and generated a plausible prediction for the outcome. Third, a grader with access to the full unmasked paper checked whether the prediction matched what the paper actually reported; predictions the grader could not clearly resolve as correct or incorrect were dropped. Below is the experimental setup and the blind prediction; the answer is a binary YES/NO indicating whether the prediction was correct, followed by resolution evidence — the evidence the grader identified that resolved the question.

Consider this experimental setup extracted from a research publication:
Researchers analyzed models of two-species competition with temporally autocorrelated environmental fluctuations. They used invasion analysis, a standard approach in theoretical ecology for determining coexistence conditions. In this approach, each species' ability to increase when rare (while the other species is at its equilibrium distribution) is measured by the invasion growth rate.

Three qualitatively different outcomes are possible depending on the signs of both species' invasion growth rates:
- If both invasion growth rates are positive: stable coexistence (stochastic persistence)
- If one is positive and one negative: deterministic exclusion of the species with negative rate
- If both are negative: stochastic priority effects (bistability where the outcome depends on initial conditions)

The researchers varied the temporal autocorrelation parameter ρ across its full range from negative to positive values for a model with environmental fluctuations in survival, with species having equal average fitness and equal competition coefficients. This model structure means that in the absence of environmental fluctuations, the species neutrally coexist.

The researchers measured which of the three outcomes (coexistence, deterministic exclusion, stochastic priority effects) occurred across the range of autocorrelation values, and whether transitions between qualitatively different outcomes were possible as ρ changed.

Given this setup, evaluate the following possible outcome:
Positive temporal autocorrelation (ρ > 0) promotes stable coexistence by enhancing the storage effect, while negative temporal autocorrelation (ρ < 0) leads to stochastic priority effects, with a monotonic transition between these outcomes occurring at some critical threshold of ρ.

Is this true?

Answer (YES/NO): NO